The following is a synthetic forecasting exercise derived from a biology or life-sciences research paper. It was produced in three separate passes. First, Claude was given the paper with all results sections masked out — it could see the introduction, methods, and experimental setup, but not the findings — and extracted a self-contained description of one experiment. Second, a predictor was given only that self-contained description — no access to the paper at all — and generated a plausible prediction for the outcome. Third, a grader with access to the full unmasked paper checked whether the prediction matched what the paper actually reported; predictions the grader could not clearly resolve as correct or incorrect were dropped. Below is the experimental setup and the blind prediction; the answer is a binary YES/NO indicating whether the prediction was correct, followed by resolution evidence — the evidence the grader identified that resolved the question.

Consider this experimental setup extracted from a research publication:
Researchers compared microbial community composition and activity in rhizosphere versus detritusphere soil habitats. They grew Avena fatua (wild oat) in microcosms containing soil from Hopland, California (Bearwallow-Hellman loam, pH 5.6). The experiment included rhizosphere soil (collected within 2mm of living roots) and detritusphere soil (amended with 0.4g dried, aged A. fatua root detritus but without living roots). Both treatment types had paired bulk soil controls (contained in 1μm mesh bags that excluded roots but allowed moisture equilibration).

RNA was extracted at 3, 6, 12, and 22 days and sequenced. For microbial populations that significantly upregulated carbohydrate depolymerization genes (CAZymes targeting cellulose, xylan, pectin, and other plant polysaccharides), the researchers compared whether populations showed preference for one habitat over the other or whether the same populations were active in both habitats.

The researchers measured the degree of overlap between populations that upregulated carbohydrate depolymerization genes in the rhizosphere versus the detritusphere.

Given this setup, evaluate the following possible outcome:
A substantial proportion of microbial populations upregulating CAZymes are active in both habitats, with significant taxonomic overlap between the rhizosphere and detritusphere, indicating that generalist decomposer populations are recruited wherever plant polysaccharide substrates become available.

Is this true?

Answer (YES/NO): NO